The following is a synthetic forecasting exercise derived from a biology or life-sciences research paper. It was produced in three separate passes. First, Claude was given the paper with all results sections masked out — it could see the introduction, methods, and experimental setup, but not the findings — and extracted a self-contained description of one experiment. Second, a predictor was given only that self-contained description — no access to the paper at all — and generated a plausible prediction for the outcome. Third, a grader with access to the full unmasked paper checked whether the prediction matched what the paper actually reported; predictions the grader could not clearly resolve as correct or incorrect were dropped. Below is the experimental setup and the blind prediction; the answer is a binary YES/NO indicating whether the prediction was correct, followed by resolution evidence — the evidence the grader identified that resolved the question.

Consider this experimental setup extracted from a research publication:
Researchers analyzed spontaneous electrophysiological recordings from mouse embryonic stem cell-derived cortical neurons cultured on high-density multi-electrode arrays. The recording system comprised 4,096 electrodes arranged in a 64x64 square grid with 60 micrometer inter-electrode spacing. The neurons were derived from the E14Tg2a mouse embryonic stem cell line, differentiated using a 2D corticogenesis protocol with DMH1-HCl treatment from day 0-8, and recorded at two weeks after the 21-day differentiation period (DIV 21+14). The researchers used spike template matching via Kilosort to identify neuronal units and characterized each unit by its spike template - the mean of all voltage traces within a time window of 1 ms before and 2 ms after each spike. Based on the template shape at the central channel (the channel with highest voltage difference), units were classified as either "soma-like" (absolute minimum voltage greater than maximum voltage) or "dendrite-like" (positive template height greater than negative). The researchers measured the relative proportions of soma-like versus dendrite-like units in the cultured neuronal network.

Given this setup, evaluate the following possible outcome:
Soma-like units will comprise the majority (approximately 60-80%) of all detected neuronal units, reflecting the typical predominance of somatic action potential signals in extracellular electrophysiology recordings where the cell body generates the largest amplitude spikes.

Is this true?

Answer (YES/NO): NO